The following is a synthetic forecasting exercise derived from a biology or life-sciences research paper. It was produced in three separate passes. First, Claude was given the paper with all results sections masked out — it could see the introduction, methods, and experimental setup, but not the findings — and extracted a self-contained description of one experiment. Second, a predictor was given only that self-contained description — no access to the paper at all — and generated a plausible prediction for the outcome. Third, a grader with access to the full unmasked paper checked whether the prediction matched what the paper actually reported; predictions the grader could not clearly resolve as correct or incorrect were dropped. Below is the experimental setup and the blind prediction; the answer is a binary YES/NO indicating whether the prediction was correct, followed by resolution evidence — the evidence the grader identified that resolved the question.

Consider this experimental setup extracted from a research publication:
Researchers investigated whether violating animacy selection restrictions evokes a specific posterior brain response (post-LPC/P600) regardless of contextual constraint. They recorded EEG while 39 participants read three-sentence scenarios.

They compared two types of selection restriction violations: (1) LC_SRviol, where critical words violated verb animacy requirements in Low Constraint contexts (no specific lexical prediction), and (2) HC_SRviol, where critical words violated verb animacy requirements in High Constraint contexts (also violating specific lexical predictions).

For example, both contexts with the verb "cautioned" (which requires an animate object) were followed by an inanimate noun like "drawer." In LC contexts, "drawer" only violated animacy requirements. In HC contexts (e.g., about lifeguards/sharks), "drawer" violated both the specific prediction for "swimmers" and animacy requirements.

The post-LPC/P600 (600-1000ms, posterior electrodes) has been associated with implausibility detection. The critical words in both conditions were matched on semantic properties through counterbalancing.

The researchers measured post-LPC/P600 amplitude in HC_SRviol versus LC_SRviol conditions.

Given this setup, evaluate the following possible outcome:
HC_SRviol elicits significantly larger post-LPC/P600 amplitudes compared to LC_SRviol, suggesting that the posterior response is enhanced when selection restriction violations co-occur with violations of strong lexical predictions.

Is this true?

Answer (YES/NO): YES